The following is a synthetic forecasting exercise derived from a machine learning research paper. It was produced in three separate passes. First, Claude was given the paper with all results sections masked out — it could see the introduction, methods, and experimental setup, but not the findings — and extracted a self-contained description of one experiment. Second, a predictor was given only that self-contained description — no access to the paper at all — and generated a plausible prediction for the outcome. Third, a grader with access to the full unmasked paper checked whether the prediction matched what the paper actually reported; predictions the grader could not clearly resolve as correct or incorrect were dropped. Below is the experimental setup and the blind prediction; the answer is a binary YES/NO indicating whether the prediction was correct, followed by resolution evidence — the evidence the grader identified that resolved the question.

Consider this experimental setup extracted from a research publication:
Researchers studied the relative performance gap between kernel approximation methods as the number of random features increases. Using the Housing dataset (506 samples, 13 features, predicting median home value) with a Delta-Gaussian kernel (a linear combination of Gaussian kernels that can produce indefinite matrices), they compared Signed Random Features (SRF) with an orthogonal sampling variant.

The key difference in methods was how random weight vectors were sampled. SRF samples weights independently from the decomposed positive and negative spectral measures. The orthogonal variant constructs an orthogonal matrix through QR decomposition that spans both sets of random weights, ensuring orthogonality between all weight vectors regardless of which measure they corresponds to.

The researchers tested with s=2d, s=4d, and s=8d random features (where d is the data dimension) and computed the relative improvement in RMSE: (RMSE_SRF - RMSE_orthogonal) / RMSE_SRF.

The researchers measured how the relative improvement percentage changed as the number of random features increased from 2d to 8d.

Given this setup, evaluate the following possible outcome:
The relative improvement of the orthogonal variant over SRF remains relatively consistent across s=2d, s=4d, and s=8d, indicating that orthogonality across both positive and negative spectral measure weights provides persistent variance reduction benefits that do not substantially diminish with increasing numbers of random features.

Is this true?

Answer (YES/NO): NO